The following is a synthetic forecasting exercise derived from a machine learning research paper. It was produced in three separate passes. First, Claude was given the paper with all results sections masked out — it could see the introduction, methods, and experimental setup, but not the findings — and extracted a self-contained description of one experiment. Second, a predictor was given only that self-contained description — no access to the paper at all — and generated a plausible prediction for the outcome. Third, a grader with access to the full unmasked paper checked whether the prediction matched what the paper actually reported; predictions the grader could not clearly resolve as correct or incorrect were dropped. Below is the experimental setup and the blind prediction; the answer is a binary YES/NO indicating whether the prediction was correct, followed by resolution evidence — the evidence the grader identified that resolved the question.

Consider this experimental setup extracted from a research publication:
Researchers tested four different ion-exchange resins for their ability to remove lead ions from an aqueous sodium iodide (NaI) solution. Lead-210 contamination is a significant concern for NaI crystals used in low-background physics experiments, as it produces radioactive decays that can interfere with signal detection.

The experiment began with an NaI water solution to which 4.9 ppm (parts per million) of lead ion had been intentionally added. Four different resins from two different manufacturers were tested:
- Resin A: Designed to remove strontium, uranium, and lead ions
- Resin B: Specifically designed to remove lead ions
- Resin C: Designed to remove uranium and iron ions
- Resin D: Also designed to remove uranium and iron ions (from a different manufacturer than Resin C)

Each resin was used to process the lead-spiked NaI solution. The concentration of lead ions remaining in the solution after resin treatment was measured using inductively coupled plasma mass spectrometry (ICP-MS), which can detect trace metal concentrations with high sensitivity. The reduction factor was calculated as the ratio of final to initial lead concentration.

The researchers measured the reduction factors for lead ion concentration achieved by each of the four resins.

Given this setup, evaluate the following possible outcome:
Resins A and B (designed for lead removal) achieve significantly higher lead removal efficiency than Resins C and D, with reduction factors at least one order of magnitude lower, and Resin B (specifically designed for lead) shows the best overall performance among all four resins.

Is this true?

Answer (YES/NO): NO